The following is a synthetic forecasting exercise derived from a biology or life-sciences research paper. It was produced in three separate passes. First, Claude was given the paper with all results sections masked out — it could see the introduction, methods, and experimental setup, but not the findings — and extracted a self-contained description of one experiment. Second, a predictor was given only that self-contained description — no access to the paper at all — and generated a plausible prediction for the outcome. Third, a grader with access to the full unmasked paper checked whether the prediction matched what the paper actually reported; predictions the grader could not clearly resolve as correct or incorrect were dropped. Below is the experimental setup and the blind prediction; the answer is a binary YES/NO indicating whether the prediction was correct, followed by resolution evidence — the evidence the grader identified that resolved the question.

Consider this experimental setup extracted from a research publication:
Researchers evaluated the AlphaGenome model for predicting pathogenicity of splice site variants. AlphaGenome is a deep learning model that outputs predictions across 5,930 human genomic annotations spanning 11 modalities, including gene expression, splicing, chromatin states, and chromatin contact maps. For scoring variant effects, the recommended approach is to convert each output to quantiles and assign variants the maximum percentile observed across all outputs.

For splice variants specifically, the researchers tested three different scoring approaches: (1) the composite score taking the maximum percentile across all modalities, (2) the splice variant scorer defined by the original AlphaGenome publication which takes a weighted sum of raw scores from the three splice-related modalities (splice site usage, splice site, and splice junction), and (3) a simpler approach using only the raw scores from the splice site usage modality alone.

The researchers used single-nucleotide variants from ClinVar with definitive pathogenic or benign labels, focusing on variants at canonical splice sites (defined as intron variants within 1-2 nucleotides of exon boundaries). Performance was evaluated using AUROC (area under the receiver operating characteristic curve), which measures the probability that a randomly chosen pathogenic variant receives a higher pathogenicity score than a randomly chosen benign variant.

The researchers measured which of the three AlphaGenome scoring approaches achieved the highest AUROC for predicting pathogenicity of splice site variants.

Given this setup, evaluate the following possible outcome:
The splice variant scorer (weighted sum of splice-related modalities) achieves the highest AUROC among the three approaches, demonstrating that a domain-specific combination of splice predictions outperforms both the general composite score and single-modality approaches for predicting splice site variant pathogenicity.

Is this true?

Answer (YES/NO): NO